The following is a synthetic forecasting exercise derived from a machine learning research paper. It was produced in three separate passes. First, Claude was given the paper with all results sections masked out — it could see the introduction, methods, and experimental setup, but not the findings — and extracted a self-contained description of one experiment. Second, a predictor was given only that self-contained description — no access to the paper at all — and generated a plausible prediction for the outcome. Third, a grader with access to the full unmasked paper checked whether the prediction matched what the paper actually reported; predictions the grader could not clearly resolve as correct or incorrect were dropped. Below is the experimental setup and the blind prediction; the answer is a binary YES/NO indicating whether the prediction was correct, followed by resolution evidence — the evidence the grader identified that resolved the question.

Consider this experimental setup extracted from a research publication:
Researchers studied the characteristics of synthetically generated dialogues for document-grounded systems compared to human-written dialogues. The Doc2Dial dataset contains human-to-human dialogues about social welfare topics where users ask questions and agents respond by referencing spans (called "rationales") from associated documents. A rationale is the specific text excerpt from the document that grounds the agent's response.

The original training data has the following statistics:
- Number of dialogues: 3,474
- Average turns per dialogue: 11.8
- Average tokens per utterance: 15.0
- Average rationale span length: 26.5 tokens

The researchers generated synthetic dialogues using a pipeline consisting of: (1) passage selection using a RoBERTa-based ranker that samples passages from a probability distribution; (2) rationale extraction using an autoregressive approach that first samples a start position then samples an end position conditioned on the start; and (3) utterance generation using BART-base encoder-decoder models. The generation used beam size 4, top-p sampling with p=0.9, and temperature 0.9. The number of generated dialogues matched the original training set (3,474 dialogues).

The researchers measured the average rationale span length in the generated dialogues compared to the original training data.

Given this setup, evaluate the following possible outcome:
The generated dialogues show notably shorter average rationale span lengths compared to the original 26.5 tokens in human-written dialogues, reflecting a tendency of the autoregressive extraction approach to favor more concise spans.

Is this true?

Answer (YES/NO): NO